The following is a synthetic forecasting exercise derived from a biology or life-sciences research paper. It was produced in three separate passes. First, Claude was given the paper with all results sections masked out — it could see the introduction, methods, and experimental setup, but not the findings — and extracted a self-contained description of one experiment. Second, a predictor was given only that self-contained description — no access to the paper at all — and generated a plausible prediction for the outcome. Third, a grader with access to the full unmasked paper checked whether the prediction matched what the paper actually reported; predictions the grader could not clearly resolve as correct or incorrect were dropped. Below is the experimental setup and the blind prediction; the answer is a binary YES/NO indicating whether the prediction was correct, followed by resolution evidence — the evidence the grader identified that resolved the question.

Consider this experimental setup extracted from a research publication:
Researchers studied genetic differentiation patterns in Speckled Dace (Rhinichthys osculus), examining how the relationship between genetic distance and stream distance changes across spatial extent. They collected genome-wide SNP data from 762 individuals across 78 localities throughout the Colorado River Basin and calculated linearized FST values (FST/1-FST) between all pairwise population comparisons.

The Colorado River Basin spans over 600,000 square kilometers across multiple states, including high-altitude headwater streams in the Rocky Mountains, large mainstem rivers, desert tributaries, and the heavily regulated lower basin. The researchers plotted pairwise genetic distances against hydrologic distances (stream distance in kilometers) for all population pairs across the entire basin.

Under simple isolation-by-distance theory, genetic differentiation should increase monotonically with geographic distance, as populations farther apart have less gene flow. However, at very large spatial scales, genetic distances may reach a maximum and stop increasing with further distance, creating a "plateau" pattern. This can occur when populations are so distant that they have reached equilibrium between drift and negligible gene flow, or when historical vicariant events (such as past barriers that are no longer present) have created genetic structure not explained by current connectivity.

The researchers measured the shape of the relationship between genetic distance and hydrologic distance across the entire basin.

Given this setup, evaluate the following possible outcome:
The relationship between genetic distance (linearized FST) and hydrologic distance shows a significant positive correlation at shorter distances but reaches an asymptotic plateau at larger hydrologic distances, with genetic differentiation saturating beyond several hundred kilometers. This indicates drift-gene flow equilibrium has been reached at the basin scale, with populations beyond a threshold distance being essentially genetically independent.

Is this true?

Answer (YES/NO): NO